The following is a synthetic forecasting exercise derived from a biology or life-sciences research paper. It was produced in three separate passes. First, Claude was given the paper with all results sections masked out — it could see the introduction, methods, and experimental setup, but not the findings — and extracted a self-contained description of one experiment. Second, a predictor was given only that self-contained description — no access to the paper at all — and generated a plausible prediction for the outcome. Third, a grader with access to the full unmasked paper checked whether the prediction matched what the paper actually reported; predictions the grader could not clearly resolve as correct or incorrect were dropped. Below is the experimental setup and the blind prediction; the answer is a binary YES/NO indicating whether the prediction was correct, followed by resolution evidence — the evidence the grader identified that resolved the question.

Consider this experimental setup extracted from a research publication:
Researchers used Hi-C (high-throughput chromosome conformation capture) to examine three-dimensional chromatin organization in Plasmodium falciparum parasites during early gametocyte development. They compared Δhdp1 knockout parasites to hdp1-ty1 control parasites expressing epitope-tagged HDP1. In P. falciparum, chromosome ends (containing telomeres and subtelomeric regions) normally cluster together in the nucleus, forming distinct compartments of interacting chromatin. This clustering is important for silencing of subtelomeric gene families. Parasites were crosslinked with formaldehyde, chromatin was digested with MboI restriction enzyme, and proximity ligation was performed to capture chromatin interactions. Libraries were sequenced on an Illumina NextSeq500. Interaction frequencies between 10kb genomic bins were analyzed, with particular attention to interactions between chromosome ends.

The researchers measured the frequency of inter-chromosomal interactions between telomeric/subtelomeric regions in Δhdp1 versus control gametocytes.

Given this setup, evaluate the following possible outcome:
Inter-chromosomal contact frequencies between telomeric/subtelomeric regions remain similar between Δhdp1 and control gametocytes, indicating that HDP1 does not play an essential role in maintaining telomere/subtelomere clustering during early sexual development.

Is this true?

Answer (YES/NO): NO